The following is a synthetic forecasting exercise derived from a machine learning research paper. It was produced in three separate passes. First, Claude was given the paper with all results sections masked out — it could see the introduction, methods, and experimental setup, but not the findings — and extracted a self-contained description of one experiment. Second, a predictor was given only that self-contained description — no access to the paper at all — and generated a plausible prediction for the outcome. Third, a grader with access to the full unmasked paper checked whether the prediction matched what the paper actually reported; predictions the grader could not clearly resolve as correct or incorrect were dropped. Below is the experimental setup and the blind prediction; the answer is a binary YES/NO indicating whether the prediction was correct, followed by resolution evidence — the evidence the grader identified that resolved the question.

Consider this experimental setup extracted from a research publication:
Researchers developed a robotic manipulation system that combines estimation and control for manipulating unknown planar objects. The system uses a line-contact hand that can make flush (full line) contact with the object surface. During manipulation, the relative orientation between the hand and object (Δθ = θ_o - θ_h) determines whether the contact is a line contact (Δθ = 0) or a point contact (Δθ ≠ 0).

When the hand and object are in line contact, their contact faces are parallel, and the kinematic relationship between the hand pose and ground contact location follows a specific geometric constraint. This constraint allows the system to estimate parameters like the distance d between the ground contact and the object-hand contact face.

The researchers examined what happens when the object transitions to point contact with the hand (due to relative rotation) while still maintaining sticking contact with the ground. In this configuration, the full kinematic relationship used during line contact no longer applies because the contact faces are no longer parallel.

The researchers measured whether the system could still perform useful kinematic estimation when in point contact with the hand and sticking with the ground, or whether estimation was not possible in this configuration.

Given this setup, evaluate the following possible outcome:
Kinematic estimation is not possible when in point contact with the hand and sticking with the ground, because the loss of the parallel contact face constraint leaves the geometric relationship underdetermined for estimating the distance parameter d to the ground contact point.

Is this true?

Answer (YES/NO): NO